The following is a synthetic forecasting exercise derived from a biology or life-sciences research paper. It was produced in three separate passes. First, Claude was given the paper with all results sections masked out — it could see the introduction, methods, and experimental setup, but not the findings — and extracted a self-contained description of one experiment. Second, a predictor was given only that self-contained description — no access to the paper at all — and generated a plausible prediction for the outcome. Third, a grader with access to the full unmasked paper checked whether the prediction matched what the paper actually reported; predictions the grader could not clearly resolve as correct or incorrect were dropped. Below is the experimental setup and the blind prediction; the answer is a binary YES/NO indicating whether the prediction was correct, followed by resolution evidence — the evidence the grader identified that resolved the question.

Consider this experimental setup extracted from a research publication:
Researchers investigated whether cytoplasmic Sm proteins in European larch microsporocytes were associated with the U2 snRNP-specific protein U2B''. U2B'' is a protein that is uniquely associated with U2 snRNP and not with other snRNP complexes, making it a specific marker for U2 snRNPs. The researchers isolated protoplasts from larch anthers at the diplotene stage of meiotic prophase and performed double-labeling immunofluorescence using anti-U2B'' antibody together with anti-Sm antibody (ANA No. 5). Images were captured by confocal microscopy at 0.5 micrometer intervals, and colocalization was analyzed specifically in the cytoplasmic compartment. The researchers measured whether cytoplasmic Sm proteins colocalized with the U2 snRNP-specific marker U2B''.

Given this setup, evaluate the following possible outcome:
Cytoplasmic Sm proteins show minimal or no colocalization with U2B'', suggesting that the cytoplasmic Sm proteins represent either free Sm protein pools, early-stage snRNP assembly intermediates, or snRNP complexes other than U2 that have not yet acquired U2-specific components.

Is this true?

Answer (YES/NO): YES